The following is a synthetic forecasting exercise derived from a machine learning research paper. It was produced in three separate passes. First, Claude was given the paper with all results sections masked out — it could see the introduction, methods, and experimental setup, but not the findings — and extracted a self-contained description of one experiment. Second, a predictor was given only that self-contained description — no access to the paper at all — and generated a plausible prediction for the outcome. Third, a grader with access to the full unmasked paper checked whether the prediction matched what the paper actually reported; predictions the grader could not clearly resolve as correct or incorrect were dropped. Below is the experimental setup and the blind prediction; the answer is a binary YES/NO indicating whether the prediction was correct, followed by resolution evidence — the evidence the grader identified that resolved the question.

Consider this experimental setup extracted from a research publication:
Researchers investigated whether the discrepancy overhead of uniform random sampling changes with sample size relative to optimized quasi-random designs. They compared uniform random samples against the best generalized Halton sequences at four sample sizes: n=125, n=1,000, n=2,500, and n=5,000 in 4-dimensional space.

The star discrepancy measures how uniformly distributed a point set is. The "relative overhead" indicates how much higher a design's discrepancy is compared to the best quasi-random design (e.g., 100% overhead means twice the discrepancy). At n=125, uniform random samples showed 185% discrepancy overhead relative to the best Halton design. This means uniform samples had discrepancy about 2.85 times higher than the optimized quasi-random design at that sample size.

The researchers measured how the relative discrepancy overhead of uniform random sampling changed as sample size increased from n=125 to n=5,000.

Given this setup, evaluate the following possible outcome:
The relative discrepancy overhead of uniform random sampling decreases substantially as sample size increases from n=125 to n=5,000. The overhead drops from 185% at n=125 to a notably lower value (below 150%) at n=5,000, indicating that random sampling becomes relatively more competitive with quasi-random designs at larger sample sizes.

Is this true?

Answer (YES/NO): NO